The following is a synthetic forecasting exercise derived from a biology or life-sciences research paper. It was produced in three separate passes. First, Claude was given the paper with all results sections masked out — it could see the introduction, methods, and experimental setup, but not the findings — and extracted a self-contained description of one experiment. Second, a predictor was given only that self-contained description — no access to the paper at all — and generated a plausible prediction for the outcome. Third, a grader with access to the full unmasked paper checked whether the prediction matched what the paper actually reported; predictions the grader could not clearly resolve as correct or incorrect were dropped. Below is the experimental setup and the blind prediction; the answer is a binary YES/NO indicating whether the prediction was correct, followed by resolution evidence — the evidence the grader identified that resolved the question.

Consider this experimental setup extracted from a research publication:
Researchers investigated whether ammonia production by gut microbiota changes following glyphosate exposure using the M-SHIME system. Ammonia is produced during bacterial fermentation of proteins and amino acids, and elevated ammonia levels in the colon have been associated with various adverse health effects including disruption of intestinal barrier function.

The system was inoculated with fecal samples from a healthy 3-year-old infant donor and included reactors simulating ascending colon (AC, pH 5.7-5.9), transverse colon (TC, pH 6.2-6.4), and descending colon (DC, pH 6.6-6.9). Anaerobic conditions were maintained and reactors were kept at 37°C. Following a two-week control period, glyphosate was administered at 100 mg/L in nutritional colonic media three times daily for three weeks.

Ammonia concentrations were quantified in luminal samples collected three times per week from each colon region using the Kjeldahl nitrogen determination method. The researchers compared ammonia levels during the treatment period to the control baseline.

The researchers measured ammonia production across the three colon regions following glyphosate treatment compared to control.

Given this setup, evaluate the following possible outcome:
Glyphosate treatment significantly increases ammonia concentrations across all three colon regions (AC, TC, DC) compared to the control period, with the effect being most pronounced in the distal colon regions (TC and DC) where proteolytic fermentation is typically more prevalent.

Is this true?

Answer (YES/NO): NO